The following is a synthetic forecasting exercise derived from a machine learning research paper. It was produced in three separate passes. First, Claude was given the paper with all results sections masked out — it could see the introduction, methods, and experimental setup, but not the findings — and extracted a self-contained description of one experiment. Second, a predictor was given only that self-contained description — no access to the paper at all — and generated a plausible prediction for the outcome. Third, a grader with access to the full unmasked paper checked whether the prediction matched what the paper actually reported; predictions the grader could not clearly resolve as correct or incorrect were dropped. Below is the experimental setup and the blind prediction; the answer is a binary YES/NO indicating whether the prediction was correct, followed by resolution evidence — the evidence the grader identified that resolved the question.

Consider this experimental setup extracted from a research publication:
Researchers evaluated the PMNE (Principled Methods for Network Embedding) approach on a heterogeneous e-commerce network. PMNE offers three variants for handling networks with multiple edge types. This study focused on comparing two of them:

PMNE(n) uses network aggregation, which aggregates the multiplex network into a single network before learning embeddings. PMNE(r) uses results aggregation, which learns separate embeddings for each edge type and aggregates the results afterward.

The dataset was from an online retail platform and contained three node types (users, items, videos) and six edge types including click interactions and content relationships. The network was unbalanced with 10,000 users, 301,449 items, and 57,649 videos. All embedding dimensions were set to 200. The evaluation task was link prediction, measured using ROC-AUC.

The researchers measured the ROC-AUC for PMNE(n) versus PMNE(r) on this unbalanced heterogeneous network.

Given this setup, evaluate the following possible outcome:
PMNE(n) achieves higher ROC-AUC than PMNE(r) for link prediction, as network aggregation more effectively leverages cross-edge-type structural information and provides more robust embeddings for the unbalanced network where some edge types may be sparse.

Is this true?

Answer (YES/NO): YES